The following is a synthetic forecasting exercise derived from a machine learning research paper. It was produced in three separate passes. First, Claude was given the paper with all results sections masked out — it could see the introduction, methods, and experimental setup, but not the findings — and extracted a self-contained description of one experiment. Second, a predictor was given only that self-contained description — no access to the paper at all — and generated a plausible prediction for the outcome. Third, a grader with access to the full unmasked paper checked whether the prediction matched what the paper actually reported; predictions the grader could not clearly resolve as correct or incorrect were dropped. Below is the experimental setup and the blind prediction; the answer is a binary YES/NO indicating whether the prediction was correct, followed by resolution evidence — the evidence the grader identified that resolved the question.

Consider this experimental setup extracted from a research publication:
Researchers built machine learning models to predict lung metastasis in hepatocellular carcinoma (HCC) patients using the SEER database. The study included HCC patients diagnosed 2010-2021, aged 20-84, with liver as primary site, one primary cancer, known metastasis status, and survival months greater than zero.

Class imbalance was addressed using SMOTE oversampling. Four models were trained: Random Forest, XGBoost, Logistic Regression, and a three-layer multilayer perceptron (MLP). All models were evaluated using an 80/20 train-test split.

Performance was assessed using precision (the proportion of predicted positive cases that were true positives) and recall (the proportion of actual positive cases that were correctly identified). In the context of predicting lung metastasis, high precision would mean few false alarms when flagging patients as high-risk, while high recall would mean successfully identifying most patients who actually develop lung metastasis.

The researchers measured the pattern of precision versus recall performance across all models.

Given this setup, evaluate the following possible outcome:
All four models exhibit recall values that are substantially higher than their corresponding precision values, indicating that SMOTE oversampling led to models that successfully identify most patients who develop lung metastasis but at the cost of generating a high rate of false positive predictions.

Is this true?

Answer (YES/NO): NO